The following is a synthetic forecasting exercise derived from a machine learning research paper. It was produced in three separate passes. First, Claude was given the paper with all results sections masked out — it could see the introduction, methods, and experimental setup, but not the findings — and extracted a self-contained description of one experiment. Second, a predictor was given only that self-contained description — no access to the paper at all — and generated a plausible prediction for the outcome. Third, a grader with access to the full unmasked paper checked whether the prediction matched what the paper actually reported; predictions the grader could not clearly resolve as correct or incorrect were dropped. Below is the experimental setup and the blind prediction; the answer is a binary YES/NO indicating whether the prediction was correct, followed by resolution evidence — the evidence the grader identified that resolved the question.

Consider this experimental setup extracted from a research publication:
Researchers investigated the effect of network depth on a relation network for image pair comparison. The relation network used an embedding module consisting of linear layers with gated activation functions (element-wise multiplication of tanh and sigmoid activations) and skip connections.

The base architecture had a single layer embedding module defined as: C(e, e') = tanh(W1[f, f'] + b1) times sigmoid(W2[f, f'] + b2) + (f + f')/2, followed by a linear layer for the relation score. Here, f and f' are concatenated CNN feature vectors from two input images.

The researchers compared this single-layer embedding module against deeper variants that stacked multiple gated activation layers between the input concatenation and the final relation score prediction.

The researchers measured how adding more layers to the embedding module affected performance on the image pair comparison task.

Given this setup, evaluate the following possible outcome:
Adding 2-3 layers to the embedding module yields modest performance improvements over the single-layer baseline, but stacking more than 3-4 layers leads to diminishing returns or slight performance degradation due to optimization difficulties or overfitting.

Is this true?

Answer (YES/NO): NO